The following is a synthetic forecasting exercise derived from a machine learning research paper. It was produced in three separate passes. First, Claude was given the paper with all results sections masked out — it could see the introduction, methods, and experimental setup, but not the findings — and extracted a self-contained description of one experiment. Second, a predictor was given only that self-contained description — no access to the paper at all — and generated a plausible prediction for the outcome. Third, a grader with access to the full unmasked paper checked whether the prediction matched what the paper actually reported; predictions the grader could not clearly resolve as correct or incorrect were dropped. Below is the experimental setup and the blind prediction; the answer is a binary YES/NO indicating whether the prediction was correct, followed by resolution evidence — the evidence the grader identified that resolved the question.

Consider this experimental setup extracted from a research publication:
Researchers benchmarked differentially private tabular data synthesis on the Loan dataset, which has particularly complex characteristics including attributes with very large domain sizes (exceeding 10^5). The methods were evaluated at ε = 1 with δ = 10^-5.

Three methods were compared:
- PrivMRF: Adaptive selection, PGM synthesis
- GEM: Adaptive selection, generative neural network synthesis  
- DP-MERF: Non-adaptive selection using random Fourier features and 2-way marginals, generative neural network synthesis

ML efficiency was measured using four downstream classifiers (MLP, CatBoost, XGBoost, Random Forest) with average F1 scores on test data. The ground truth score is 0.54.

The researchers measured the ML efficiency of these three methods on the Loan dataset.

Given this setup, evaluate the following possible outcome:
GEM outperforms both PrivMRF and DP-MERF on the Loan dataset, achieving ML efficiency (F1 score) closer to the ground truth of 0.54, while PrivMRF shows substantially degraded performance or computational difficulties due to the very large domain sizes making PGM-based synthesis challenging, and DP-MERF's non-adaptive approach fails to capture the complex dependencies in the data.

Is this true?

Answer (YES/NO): NO